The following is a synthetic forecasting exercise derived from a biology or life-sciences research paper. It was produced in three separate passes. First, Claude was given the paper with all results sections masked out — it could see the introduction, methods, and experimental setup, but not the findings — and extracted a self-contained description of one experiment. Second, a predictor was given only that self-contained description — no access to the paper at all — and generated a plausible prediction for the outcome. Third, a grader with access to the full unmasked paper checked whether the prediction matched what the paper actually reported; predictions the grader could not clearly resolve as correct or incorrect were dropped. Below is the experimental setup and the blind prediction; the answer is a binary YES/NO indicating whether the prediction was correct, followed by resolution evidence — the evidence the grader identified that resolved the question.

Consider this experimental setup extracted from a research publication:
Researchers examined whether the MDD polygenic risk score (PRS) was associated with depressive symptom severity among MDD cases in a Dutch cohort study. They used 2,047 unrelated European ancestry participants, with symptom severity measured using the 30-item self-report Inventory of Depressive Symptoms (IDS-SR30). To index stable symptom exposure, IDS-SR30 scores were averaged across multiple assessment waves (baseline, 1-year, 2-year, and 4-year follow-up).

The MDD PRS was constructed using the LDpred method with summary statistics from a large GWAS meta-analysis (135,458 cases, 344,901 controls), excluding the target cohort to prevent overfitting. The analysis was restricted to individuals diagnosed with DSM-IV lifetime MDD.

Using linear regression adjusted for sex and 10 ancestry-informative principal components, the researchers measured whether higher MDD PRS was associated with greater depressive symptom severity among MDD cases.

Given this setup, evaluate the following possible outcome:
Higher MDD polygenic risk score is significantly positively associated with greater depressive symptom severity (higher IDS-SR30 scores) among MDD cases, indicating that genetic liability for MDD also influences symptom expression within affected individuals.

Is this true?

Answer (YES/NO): YES